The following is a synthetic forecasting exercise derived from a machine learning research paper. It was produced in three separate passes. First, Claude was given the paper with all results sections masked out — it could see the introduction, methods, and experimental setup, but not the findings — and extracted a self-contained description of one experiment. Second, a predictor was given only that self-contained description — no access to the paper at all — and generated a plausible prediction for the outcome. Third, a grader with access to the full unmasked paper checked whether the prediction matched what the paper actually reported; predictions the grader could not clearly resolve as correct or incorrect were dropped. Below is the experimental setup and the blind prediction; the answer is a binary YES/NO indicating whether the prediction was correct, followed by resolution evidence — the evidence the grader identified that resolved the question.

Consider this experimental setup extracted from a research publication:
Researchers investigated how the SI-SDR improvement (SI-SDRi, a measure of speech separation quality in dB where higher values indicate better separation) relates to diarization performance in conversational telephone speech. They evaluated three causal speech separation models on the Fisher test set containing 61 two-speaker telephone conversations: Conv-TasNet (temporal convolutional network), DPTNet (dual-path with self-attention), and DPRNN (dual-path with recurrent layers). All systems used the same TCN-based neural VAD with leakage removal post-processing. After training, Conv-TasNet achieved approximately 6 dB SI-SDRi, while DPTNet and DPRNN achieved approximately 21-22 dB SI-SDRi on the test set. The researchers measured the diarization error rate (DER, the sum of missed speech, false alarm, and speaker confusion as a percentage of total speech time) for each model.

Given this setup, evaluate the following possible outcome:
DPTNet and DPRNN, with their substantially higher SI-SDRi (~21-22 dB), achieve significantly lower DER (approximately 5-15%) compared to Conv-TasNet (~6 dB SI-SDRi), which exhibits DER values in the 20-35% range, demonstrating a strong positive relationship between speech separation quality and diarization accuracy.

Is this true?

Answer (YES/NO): YES